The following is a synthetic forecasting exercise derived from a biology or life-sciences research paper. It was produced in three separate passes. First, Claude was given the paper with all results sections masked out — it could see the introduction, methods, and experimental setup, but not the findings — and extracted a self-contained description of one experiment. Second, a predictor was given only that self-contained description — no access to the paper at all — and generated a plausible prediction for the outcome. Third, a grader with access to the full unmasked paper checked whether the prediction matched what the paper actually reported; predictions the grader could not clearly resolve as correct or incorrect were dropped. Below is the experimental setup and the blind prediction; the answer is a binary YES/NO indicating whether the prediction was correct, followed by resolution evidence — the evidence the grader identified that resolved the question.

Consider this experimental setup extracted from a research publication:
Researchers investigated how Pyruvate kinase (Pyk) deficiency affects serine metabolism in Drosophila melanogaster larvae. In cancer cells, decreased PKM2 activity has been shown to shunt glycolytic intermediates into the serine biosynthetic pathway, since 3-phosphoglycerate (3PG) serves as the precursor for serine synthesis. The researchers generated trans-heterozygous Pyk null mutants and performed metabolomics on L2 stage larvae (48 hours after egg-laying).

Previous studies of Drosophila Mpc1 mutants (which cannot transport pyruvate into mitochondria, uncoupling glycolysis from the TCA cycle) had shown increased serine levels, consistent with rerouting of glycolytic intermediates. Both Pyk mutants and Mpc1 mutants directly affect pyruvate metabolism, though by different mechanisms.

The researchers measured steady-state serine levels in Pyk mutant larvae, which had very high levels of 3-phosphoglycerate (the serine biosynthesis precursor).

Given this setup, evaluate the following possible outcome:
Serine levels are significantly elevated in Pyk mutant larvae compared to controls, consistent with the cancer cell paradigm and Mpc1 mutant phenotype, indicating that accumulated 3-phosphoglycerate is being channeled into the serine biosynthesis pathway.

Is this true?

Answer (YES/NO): NO